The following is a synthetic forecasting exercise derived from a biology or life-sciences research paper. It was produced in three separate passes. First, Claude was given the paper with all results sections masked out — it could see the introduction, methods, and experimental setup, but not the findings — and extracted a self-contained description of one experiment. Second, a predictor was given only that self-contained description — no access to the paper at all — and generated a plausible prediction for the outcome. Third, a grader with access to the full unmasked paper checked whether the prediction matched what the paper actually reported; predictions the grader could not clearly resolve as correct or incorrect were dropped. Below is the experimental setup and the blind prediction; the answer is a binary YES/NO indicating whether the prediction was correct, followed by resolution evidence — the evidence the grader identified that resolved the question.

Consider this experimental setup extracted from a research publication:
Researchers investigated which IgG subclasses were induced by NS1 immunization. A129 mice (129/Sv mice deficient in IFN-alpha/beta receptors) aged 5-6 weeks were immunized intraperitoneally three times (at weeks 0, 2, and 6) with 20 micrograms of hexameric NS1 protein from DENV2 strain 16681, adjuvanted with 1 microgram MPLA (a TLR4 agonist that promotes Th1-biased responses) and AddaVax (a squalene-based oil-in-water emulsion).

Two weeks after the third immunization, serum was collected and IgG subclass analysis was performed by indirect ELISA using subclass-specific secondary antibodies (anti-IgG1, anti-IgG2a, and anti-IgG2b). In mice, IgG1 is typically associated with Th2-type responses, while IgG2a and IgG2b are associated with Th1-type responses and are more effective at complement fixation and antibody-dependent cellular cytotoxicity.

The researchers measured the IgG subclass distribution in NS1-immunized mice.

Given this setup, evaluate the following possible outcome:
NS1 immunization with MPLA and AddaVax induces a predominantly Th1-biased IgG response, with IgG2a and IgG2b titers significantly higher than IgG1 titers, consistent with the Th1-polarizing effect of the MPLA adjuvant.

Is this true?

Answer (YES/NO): NO